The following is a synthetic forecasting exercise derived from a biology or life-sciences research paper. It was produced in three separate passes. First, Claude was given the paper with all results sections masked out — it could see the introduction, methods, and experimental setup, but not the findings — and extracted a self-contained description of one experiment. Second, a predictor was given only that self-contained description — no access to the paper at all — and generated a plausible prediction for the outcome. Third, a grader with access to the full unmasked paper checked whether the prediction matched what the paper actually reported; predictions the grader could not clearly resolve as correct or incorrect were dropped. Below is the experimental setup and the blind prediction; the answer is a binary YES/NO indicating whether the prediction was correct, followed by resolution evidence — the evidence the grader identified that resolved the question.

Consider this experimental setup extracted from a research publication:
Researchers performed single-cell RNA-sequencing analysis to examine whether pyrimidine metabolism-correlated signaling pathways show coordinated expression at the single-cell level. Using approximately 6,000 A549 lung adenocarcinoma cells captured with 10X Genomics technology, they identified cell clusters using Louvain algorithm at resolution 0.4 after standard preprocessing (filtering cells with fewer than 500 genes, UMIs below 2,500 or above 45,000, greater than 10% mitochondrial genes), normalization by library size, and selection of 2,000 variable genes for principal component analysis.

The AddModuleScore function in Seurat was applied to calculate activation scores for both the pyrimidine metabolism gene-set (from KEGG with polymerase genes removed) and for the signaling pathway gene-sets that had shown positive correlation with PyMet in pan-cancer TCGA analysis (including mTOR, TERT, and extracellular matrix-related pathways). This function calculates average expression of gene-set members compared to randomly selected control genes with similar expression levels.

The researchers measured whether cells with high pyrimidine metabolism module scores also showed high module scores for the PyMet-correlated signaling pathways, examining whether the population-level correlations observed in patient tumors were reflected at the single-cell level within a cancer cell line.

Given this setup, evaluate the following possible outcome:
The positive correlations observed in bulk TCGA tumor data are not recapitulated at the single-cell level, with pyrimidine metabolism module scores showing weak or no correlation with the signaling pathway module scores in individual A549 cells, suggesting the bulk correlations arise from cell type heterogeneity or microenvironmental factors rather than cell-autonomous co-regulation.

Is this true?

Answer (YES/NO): NO